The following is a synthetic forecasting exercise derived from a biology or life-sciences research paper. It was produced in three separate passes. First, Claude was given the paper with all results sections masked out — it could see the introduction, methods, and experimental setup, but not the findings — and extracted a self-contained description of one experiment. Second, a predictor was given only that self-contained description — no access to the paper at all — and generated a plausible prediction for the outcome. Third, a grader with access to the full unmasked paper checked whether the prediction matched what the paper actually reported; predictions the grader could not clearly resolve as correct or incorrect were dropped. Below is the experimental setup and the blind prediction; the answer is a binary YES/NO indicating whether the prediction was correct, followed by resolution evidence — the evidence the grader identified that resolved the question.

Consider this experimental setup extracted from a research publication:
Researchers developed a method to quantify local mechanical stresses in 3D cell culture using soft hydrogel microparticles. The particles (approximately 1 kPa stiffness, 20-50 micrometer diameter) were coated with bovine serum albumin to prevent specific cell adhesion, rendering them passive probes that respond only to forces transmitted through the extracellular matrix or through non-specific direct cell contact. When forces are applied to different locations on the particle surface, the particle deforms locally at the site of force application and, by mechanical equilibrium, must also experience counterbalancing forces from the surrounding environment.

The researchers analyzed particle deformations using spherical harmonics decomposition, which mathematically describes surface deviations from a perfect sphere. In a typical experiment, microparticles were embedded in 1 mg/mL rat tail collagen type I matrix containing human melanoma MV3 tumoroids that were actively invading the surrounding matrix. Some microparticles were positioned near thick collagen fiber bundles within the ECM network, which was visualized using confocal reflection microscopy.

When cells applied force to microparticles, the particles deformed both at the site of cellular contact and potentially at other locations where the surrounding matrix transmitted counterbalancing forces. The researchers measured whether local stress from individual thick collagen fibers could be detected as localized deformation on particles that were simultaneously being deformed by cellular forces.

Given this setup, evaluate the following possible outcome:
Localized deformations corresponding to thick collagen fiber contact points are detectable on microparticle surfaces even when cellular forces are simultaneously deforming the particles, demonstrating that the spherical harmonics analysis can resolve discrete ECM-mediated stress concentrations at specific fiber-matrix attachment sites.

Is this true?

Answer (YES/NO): YES